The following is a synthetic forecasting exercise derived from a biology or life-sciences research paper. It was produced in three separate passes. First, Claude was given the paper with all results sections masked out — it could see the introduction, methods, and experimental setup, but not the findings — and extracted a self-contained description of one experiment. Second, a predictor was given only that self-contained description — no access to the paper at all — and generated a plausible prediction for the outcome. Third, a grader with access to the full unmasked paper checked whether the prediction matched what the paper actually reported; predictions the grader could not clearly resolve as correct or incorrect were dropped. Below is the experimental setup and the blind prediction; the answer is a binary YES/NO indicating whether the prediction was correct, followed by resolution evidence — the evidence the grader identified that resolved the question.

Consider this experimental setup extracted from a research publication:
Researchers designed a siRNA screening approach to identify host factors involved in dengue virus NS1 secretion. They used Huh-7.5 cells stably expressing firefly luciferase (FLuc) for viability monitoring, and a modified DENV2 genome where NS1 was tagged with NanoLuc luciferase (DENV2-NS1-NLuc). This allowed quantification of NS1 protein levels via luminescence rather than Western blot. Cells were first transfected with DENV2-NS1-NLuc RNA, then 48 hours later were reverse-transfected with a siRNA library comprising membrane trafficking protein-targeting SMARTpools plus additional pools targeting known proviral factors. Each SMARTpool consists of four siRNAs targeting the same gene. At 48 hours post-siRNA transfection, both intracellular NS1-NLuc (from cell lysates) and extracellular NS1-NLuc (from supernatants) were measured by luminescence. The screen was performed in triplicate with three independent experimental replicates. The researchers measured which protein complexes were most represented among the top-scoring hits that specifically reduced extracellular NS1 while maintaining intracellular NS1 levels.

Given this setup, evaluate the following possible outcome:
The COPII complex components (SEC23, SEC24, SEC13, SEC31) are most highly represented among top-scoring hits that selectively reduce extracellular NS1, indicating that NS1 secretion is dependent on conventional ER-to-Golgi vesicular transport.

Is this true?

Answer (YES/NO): NO